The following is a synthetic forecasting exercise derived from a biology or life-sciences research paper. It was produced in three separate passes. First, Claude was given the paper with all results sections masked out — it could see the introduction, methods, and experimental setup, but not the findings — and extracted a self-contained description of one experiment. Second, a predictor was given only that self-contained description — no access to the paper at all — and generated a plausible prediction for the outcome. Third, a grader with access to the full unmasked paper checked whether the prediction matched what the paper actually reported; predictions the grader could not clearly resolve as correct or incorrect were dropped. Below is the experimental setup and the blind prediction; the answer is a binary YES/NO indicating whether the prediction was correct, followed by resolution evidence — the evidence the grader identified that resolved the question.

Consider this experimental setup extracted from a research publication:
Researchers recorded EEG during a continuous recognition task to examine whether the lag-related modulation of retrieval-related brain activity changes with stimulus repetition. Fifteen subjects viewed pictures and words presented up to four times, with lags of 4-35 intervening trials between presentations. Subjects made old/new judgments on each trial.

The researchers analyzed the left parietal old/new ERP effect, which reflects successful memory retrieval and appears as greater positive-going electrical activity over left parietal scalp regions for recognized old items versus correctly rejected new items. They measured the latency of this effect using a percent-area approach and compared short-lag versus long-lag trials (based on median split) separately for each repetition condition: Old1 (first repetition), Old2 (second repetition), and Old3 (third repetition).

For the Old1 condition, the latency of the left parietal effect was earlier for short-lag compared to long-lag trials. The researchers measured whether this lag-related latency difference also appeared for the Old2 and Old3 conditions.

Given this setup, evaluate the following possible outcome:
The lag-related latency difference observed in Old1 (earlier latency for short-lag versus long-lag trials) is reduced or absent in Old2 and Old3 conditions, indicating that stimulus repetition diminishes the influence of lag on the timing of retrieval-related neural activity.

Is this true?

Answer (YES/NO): YES